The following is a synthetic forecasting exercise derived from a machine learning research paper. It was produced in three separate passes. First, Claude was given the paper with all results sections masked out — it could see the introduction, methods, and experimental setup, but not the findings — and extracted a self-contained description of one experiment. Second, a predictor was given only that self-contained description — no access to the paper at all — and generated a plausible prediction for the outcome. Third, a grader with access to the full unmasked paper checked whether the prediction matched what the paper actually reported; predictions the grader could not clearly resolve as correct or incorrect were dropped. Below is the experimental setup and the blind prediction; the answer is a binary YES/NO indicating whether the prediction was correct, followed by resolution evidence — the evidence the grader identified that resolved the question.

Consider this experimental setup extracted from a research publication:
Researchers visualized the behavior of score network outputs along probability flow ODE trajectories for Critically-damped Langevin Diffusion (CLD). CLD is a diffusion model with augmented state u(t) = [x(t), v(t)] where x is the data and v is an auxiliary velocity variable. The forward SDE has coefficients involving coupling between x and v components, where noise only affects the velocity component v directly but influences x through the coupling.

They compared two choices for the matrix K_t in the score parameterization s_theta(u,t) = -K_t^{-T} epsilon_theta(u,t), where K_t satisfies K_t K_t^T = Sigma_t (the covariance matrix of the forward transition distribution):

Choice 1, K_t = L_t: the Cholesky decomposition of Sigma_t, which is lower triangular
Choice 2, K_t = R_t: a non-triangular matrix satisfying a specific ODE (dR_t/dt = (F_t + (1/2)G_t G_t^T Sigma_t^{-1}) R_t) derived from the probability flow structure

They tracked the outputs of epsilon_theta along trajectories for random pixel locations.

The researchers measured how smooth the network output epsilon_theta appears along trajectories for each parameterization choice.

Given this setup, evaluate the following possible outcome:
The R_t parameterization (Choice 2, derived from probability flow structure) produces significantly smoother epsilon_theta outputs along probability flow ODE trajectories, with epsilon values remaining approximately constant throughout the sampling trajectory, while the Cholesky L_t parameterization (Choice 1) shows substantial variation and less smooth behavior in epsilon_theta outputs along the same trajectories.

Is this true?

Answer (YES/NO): YES